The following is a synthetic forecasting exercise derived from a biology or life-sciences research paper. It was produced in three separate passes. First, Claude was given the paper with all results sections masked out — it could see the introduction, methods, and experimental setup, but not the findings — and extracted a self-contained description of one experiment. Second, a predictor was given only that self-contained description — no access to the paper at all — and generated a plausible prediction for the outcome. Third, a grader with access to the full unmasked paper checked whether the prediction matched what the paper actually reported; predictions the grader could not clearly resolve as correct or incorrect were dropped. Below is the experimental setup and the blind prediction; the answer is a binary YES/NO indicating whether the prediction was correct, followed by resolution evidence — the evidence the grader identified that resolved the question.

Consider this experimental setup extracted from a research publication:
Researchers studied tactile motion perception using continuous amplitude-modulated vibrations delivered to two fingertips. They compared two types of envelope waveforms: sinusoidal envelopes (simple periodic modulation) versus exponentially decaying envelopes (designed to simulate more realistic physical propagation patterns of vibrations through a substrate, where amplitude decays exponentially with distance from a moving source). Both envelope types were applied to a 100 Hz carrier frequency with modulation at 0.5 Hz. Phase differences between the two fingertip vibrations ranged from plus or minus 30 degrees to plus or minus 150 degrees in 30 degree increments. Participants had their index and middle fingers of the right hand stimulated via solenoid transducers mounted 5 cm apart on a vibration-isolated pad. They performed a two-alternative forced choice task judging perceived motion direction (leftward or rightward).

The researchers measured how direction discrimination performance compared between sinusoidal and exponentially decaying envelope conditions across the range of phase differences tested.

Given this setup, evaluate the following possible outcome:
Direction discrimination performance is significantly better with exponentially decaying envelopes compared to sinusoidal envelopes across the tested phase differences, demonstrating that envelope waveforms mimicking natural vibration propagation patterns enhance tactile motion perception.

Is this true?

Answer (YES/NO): NO